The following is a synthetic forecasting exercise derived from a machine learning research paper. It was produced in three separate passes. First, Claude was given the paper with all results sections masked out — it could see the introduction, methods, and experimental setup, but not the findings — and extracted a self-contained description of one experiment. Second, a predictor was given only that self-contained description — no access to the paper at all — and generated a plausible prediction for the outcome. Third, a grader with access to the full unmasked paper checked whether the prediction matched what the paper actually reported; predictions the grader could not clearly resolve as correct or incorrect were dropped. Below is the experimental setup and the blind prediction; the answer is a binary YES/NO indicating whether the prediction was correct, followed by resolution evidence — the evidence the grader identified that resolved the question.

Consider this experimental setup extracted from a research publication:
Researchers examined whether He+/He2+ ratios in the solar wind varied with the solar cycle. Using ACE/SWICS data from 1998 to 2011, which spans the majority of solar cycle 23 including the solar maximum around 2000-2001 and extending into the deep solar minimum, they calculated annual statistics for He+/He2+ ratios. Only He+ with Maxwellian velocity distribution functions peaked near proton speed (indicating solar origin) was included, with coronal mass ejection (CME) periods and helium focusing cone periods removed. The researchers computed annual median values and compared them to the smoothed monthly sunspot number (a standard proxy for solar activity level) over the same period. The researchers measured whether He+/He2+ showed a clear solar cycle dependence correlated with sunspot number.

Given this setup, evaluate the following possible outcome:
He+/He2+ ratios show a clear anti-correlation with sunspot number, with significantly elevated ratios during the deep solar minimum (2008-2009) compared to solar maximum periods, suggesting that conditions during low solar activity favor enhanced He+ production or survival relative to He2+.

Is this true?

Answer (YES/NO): NO